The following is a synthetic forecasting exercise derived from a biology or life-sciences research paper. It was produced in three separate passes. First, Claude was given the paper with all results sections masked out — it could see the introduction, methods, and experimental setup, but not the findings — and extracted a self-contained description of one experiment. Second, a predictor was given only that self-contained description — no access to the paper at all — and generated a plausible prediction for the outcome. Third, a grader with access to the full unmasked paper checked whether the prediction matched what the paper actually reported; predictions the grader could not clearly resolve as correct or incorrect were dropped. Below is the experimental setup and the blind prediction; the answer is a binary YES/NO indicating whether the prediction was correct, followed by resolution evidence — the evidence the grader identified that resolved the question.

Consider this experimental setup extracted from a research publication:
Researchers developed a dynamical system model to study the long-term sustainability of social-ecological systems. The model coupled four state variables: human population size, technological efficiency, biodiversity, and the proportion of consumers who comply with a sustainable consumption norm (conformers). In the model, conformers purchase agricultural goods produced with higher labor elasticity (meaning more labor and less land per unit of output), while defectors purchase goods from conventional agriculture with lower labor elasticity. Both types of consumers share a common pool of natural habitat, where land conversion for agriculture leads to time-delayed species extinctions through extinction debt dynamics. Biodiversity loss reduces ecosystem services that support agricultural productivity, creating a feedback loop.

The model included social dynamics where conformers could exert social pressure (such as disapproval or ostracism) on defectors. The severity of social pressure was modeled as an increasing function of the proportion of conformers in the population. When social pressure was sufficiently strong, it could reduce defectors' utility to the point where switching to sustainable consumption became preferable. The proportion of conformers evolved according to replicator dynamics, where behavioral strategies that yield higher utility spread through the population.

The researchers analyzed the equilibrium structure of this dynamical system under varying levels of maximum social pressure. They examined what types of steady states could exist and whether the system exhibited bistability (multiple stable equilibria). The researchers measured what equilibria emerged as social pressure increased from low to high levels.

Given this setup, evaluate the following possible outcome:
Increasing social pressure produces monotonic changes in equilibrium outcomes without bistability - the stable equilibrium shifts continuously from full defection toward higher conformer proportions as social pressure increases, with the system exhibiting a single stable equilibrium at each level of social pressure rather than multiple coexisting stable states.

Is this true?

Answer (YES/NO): NO